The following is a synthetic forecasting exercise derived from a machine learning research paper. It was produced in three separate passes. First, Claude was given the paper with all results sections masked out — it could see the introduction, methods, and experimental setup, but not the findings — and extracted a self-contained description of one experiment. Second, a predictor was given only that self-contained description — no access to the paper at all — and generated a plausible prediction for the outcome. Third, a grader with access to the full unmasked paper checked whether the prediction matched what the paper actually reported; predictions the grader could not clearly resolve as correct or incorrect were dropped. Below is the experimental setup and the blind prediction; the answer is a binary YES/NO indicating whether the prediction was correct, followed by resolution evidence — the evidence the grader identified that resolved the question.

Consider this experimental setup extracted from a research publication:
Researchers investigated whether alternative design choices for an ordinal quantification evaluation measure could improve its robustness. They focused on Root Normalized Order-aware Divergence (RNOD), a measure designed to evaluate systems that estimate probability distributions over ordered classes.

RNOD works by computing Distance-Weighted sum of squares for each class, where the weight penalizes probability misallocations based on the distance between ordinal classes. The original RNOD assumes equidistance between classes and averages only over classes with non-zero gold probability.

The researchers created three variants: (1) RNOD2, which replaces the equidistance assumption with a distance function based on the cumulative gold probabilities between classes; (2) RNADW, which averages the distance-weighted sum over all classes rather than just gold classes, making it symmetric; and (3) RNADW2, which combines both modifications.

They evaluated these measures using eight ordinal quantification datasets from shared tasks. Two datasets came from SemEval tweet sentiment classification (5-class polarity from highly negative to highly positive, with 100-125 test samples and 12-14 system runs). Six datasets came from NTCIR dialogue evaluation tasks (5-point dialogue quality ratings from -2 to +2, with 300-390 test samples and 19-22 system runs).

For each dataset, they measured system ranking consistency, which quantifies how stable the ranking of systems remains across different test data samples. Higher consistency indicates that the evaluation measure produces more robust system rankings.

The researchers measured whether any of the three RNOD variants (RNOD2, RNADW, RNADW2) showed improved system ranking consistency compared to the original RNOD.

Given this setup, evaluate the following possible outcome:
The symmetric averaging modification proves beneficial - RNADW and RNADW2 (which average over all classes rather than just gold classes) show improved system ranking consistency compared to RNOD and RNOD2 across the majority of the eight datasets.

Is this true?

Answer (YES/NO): NO